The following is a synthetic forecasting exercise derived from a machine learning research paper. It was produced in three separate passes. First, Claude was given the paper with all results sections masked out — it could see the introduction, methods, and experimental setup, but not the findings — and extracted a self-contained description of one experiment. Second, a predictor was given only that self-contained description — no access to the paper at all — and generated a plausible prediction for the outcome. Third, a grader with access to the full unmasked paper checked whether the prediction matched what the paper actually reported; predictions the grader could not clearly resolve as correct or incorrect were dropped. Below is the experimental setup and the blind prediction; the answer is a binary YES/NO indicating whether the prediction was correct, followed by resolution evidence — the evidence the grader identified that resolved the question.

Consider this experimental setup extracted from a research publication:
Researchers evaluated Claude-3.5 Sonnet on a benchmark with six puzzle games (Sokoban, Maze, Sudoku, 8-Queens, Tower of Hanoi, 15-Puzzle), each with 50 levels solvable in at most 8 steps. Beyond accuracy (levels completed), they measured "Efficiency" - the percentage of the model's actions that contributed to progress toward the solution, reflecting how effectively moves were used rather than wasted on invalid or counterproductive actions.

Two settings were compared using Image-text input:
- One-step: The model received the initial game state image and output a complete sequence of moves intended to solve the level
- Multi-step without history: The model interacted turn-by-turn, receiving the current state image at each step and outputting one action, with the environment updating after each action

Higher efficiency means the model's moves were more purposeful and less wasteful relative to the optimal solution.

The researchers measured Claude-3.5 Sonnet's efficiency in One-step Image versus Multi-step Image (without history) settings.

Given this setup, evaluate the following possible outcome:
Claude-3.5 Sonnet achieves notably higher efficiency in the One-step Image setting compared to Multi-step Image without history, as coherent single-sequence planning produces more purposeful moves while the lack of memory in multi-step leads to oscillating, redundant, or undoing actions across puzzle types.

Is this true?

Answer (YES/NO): YES